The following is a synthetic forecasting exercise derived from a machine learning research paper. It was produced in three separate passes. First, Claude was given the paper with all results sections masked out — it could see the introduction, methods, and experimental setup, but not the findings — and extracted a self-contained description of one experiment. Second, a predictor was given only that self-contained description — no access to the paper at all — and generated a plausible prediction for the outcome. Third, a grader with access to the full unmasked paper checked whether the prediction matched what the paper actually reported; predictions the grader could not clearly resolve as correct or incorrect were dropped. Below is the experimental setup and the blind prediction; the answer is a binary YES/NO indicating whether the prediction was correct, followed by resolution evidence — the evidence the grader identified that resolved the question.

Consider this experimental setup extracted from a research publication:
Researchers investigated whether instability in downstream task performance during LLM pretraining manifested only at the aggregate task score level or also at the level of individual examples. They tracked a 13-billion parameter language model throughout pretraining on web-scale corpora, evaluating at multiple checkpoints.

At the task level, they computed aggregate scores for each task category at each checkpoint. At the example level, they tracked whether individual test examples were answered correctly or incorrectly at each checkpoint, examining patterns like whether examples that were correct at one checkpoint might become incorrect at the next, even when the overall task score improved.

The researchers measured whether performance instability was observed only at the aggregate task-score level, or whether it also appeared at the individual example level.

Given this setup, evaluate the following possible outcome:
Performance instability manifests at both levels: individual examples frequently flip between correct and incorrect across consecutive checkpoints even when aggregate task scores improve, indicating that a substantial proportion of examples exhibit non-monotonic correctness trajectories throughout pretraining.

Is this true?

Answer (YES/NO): YES